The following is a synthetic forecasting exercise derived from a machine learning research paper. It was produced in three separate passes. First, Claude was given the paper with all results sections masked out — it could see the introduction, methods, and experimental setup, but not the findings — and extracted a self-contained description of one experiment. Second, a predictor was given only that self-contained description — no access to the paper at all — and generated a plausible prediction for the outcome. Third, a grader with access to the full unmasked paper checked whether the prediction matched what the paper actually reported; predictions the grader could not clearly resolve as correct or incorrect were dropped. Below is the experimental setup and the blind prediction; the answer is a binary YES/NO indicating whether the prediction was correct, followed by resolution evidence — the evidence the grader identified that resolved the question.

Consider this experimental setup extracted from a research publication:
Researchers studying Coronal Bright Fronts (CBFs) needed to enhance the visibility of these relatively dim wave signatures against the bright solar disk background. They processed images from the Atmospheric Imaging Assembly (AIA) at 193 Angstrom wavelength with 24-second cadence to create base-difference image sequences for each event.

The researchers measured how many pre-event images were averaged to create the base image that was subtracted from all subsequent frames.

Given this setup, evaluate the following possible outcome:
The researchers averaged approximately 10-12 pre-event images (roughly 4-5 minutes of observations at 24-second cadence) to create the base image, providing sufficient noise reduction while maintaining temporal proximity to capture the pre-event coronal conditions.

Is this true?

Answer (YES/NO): YES